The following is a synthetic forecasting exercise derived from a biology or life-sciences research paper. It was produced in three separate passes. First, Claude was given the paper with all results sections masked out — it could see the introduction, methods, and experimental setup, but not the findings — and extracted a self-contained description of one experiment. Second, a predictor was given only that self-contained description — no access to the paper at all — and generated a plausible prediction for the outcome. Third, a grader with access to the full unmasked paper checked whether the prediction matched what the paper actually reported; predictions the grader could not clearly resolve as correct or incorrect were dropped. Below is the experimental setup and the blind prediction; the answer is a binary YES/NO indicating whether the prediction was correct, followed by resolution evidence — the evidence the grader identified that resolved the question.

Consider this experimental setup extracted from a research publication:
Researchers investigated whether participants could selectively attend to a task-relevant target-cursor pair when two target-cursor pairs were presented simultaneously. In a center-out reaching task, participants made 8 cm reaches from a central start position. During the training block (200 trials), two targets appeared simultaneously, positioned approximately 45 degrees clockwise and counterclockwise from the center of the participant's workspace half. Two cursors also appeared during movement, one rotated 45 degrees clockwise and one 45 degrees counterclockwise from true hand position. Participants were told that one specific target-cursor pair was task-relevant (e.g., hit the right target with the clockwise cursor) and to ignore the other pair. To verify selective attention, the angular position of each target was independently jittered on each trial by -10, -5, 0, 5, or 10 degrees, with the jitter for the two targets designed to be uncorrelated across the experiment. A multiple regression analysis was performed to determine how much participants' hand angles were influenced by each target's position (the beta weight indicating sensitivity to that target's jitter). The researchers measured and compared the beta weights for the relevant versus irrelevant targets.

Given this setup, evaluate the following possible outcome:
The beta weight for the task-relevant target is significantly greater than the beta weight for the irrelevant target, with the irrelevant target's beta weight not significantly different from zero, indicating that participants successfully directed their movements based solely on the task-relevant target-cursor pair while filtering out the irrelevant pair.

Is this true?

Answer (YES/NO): NO